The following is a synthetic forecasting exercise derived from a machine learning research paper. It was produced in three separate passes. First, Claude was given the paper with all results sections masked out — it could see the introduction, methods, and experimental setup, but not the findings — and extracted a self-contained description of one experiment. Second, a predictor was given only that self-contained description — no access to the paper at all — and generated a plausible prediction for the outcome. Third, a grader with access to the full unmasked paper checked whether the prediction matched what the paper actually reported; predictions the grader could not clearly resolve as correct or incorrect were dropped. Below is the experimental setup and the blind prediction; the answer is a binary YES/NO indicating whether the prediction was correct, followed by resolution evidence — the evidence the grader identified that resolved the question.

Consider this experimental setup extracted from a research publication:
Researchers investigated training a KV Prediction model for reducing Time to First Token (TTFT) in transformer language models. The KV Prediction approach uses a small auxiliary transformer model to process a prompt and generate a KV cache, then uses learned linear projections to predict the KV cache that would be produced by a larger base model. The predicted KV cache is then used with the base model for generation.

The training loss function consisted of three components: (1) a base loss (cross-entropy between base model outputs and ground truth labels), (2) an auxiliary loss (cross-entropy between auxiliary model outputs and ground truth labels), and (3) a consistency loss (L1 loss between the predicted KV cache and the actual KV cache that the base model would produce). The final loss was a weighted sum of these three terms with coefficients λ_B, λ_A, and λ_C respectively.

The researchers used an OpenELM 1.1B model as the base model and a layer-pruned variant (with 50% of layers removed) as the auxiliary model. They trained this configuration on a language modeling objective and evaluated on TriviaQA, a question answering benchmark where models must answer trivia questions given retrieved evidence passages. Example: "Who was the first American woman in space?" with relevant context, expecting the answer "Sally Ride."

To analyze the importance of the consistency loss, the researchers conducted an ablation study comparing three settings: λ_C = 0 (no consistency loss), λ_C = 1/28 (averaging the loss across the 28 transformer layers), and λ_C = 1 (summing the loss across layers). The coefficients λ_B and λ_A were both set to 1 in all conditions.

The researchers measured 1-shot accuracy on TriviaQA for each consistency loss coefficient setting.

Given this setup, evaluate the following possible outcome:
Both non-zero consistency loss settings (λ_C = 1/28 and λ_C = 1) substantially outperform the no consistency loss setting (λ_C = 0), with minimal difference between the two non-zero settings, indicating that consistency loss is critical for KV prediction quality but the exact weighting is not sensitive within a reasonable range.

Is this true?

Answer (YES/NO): NO